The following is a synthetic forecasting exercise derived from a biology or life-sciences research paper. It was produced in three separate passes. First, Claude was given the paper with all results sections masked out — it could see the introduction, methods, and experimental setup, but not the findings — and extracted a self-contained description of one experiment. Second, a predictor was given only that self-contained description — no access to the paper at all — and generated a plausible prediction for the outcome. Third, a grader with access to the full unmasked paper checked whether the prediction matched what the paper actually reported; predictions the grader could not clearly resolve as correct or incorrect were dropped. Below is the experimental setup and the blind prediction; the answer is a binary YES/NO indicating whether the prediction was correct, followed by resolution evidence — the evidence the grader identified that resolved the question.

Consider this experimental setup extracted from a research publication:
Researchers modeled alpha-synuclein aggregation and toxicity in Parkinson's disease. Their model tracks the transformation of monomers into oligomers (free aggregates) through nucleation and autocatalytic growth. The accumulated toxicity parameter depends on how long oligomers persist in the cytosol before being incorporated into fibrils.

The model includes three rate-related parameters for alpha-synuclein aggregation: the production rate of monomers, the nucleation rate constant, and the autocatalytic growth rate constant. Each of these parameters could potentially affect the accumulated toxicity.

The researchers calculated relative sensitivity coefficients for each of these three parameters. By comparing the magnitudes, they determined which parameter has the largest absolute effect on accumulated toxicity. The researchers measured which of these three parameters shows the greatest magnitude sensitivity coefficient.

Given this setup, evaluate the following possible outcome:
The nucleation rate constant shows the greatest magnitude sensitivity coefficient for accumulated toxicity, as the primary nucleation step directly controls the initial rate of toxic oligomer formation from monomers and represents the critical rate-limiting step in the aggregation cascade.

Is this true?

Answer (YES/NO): NO